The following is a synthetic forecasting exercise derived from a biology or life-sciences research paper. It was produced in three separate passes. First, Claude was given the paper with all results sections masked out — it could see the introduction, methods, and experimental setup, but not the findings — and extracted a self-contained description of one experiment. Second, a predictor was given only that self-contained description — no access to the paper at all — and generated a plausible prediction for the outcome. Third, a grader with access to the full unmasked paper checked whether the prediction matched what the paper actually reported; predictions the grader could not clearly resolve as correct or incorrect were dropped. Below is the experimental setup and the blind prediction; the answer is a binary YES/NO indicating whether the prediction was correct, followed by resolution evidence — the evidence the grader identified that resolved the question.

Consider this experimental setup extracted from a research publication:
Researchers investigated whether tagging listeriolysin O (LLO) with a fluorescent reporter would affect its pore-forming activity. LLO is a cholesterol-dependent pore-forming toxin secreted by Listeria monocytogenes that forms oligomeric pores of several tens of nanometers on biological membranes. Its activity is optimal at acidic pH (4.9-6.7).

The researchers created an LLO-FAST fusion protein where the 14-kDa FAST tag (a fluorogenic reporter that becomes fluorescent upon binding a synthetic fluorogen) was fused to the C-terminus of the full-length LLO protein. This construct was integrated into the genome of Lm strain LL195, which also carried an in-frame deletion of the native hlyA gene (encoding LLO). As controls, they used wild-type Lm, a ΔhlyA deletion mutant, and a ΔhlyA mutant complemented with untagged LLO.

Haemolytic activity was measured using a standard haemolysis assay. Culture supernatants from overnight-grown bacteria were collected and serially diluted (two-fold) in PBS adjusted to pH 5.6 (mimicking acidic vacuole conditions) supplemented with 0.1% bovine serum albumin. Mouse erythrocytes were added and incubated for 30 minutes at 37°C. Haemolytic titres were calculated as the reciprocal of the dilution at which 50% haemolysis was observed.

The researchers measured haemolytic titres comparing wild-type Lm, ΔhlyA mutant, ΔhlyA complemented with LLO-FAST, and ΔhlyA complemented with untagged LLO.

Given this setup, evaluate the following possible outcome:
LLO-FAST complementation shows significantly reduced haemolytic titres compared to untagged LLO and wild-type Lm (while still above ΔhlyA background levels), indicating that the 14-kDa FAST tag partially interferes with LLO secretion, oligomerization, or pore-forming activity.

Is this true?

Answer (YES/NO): NO